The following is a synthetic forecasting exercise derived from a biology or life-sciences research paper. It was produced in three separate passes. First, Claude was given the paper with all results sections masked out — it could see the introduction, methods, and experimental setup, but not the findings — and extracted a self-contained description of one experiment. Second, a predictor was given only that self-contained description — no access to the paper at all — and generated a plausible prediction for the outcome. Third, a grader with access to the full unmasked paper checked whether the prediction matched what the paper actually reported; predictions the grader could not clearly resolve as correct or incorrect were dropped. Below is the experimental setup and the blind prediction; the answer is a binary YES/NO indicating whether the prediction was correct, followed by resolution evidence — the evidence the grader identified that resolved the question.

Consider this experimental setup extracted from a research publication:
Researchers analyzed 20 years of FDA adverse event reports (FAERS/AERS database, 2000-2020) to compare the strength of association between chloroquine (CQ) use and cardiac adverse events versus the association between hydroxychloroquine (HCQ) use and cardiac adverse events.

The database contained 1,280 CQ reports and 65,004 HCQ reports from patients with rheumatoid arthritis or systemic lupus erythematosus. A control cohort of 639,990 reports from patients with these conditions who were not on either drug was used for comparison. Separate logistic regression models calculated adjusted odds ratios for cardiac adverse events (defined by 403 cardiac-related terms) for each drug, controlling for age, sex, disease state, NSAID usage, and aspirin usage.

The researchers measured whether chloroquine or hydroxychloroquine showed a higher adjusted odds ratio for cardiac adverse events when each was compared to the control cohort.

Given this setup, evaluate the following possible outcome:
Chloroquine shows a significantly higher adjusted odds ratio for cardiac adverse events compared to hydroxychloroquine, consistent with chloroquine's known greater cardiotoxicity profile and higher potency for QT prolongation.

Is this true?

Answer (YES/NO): YES